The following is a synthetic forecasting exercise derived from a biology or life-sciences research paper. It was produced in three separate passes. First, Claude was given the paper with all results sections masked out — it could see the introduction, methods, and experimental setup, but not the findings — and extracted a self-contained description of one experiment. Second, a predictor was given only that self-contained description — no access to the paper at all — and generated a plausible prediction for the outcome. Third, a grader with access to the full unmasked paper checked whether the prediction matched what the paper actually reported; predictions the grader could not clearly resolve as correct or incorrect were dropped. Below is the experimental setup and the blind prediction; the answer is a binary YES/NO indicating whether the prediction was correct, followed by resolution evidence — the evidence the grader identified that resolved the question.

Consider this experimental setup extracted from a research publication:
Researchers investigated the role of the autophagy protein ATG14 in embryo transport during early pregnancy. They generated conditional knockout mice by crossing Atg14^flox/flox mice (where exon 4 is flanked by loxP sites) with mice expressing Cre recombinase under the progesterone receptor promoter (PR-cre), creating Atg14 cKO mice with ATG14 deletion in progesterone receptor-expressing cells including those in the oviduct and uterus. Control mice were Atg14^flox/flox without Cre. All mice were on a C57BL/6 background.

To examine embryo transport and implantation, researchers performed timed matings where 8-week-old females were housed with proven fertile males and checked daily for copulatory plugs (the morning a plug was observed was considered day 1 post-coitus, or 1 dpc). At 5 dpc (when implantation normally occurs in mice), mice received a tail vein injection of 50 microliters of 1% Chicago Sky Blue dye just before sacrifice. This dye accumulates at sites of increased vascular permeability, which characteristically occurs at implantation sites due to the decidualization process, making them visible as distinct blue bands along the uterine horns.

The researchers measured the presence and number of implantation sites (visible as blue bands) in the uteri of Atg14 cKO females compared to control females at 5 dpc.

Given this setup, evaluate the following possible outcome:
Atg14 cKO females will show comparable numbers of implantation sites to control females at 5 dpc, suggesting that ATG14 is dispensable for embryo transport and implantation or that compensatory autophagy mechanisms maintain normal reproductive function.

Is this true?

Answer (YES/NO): NO